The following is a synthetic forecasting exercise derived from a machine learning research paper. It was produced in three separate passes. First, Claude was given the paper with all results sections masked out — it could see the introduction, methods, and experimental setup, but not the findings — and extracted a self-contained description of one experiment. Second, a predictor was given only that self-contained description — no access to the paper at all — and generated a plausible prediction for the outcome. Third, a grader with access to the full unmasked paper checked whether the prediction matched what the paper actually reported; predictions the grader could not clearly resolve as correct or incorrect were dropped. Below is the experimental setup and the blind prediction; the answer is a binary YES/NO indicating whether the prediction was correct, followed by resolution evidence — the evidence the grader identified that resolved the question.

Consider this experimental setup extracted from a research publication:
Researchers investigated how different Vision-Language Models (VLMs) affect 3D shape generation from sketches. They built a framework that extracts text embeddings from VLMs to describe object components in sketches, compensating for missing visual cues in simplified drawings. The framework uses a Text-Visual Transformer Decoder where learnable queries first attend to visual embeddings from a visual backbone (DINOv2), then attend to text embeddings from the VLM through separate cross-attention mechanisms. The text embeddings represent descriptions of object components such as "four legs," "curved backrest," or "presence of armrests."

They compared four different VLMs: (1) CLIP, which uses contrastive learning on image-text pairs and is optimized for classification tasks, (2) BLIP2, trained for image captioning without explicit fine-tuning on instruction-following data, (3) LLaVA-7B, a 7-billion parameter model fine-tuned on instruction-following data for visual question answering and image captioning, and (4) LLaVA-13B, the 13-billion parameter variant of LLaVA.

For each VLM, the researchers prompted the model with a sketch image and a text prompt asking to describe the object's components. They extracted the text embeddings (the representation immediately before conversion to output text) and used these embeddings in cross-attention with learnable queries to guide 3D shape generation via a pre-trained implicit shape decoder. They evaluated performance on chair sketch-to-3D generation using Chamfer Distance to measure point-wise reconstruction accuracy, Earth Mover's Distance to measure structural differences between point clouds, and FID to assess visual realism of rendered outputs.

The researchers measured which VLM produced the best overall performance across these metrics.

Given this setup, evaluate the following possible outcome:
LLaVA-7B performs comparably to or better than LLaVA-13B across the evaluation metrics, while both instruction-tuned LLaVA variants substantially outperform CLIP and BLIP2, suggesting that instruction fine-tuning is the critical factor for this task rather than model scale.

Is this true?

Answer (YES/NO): YES